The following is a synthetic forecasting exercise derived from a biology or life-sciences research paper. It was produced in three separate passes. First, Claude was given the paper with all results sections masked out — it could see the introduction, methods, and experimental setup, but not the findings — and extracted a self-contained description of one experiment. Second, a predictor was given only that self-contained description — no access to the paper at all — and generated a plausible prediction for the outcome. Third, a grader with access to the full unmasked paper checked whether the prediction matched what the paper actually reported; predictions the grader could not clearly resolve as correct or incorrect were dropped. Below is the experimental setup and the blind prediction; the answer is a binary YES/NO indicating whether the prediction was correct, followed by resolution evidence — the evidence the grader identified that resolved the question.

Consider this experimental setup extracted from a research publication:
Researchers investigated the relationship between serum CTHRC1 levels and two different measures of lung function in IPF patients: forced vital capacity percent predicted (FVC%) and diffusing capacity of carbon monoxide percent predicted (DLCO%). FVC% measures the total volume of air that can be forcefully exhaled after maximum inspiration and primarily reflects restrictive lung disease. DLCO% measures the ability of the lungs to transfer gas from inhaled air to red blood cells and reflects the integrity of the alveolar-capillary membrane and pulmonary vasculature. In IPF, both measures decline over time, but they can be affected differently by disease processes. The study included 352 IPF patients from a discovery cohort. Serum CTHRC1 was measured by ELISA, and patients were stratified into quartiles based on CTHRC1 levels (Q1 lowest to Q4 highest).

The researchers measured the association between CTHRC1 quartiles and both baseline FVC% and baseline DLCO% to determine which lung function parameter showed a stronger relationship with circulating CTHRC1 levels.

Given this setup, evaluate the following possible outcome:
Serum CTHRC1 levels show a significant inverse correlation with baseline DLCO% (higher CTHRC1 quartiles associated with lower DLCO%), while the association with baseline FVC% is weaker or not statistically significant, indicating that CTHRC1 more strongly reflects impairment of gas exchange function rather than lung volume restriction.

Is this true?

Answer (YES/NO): NO